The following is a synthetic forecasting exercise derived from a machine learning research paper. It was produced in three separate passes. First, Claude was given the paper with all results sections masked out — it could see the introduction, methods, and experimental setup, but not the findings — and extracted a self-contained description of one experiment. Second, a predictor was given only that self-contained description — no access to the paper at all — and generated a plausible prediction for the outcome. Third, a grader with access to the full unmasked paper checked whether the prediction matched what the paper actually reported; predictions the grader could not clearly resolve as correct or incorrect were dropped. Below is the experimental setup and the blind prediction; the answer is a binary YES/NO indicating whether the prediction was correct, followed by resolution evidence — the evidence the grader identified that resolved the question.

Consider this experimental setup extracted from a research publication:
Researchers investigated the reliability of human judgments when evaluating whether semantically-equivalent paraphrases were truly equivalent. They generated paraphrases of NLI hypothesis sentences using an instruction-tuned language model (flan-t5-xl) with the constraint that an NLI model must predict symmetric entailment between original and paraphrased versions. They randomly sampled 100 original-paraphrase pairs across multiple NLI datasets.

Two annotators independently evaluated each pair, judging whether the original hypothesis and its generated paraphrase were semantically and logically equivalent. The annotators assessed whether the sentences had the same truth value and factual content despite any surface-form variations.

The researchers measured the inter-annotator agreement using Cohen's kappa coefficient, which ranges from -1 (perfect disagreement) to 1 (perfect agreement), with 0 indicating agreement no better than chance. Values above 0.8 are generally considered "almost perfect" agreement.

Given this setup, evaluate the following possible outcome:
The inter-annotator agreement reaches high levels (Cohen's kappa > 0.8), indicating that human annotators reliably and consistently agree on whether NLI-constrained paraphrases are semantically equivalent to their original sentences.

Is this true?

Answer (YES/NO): YES